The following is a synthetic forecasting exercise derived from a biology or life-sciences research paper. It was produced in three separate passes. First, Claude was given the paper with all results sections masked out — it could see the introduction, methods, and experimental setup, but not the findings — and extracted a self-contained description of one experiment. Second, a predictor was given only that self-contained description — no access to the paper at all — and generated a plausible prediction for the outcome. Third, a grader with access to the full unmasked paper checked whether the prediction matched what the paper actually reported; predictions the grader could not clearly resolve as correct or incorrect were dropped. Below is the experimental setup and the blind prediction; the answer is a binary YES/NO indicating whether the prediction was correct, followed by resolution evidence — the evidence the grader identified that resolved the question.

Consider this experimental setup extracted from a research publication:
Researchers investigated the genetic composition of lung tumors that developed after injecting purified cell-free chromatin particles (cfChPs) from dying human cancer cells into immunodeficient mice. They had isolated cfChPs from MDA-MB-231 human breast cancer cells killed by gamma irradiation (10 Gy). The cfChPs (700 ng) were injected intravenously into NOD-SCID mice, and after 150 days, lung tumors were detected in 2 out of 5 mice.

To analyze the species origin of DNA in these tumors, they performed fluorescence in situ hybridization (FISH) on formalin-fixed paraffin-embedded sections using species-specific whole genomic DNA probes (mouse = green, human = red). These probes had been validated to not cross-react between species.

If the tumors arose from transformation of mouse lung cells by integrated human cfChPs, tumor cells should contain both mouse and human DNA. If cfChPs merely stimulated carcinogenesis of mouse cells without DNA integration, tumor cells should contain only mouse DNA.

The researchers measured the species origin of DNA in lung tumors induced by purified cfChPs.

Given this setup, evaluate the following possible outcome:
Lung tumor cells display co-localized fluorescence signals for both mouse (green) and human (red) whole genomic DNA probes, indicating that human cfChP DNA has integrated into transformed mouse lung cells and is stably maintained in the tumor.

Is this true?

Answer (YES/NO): YES